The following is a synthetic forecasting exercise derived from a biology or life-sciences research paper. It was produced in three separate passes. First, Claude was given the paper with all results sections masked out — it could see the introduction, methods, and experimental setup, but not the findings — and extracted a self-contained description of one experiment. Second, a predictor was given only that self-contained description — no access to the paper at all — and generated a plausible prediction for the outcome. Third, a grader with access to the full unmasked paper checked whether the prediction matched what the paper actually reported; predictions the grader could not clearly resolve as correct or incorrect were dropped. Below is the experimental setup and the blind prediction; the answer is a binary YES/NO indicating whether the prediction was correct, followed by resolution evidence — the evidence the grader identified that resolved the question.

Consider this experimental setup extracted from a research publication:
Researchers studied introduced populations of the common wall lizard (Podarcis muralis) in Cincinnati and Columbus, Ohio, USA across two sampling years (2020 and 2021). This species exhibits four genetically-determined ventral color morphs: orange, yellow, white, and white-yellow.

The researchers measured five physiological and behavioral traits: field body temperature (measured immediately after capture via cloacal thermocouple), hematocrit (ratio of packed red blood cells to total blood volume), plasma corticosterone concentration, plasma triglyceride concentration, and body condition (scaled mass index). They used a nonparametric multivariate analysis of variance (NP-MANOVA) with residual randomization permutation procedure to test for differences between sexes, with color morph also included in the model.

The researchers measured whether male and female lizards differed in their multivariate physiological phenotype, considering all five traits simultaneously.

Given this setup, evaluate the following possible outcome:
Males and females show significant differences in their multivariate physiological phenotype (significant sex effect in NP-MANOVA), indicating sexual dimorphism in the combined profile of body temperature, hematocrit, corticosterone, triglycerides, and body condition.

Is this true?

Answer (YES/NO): YES